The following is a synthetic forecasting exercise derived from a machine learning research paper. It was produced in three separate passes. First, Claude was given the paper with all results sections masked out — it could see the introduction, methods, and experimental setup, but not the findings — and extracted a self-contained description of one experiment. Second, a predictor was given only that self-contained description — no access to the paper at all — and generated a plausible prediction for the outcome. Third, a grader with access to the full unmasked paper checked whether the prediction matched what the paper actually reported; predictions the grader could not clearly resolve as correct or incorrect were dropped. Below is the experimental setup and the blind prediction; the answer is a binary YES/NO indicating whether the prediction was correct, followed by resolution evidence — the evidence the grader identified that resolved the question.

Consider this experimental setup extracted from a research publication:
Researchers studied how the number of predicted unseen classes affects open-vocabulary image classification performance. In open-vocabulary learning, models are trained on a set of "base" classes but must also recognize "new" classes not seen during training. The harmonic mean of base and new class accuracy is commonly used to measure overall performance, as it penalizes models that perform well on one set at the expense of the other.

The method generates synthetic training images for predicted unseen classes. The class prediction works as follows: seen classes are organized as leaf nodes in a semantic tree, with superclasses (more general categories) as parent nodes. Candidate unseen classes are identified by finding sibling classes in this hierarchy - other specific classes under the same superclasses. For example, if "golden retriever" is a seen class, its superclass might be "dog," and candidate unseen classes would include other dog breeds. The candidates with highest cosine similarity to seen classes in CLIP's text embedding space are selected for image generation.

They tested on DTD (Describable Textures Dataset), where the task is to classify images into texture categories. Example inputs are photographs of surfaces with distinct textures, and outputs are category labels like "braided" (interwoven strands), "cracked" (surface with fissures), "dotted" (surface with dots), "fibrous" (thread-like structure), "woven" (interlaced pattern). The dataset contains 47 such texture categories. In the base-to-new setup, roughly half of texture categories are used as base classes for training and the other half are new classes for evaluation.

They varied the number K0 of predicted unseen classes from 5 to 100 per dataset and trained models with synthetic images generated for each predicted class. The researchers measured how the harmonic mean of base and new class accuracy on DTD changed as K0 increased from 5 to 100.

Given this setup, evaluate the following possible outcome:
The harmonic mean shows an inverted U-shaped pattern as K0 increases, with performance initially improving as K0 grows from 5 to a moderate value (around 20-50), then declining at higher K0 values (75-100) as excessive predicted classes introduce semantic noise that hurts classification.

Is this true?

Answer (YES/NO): NO